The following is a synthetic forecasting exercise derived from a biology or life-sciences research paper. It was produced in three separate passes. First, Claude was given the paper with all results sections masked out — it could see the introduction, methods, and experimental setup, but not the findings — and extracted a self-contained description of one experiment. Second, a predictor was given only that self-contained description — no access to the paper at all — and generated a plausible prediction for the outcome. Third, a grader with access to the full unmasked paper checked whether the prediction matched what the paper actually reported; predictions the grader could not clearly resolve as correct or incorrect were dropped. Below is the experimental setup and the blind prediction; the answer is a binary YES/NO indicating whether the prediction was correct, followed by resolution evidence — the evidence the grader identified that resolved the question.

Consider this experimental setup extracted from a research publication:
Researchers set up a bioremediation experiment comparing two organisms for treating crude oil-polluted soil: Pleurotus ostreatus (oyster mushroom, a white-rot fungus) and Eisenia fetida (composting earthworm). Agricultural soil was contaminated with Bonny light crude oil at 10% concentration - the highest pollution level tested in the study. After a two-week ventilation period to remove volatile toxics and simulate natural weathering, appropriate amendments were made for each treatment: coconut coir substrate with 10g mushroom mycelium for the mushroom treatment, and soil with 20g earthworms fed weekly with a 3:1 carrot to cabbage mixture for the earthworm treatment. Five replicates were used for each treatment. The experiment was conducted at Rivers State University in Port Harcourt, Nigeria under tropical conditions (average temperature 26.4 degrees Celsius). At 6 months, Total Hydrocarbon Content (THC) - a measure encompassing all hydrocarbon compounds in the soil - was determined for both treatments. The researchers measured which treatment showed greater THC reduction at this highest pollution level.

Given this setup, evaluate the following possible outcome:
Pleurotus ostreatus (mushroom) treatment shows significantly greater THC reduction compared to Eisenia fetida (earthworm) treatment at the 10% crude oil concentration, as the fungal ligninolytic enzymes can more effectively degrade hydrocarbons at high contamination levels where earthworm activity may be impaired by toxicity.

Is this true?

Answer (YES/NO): YES